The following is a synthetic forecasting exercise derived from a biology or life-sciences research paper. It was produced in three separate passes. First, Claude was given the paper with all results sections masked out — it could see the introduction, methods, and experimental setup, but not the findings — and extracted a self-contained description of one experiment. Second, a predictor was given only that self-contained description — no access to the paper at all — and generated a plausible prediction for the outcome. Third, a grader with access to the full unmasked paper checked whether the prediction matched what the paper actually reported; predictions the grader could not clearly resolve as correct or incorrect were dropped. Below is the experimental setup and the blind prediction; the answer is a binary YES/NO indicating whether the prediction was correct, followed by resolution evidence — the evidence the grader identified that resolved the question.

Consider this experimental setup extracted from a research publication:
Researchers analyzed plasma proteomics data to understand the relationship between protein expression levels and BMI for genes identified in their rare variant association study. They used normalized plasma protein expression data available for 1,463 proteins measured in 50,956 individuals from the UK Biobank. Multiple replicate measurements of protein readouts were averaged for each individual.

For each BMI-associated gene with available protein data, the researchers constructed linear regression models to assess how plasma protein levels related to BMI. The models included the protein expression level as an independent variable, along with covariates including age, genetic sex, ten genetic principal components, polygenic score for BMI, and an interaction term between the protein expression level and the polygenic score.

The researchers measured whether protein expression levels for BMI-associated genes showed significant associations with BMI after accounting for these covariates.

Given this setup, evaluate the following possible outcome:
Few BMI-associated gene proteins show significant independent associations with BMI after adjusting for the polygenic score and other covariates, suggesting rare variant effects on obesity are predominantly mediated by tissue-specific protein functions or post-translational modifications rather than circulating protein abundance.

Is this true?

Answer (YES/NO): NO